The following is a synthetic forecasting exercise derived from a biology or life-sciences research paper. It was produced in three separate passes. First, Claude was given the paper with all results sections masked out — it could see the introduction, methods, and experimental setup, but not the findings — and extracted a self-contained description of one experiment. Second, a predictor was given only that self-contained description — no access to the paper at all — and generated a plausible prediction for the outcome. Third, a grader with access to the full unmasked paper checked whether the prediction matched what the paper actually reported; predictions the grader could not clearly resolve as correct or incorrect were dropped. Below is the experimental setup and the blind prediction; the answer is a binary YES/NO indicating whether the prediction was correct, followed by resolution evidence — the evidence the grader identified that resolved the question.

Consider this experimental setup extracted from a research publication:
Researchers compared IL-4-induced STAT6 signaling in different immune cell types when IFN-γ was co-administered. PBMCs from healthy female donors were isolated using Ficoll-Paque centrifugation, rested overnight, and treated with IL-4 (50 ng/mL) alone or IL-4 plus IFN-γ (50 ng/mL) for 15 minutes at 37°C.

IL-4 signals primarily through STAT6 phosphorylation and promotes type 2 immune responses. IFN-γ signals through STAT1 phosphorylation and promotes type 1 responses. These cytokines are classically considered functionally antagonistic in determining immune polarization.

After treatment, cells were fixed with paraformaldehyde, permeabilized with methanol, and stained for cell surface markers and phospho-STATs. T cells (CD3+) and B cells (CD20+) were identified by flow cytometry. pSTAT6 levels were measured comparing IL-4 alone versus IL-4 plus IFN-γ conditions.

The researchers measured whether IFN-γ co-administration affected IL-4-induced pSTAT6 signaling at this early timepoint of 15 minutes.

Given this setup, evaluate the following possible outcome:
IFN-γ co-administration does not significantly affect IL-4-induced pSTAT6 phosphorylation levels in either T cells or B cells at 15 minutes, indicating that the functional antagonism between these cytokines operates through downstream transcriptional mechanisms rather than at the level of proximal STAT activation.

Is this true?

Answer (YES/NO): YES